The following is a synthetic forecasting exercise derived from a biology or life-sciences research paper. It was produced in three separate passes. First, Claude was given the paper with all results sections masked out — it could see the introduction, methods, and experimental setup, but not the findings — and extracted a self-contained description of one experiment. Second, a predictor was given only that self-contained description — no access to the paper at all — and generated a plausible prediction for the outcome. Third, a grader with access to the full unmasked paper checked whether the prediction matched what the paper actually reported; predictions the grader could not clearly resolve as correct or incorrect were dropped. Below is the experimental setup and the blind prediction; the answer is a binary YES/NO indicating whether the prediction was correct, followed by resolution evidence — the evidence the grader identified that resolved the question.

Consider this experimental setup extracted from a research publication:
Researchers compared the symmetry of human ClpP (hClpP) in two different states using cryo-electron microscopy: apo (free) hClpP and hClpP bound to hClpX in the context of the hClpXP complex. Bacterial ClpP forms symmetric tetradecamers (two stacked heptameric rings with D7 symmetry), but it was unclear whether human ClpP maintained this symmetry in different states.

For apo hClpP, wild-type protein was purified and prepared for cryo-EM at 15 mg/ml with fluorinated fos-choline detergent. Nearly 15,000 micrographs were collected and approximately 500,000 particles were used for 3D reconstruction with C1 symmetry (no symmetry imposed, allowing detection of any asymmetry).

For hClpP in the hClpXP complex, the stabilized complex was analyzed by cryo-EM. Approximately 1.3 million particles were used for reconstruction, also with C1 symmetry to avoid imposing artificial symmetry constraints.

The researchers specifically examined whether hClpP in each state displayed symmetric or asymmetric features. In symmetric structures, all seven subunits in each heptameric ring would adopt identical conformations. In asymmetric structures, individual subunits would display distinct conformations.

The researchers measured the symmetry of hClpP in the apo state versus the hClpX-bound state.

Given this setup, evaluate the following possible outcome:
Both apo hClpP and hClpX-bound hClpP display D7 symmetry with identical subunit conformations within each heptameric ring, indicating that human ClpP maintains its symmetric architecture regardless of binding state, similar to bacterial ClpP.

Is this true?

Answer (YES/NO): NO